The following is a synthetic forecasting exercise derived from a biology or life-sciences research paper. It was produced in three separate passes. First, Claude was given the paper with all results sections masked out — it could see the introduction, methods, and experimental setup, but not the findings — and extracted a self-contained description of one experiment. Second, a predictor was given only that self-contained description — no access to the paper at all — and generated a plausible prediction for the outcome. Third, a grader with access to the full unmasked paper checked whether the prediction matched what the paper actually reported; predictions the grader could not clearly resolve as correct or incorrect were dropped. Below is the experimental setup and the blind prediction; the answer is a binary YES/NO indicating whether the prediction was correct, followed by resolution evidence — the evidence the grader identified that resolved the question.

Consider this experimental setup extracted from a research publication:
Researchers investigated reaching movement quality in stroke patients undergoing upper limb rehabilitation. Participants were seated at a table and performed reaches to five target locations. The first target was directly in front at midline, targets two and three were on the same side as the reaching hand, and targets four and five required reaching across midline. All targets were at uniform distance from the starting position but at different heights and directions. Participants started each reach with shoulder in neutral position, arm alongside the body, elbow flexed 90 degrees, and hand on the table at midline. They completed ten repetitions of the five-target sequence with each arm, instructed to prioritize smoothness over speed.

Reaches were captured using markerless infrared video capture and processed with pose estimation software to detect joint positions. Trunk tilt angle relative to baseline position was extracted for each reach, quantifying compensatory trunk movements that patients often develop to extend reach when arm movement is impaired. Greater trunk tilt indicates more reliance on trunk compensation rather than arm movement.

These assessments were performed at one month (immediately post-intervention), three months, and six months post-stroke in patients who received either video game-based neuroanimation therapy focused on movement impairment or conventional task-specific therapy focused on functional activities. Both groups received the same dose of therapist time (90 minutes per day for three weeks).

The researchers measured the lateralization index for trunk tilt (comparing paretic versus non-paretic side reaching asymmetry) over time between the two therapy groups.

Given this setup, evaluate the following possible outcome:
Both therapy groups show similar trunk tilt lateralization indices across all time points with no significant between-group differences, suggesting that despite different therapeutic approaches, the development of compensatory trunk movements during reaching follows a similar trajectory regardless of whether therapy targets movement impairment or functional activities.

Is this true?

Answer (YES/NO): YES